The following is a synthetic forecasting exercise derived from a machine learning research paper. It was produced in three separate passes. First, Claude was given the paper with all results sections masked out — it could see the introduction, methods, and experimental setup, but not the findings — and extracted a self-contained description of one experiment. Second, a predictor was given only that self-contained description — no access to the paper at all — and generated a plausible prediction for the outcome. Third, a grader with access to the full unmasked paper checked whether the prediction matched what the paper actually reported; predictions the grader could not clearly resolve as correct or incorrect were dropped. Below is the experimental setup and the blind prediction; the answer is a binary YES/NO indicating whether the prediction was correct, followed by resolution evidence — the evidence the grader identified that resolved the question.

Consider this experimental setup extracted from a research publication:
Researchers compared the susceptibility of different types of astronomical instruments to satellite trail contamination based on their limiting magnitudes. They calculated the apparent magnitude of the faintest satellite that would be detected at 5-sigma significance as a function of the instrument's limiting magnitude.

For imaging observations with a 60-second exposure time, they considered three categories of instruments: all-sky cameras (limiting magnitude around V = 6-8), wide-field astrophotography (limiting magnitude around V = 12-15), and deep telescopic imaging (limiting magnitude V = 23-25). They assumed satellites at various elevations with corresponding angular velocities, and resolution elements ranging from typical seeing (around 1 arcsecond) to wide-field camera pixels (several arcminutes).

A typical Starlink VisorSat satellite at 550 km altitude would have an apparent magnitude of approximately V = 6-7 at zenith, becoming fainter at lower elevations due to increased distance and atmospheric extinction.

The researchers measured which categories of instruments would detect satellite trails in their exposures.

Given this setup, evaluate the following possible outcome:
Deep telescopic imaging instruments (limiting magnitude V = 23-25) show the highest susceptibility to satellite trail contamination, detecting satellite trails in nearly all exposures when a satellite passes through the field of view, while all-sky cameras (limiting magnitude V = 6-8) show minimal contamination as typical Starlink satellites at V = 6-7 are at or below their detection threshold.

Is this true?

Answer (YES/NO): YES